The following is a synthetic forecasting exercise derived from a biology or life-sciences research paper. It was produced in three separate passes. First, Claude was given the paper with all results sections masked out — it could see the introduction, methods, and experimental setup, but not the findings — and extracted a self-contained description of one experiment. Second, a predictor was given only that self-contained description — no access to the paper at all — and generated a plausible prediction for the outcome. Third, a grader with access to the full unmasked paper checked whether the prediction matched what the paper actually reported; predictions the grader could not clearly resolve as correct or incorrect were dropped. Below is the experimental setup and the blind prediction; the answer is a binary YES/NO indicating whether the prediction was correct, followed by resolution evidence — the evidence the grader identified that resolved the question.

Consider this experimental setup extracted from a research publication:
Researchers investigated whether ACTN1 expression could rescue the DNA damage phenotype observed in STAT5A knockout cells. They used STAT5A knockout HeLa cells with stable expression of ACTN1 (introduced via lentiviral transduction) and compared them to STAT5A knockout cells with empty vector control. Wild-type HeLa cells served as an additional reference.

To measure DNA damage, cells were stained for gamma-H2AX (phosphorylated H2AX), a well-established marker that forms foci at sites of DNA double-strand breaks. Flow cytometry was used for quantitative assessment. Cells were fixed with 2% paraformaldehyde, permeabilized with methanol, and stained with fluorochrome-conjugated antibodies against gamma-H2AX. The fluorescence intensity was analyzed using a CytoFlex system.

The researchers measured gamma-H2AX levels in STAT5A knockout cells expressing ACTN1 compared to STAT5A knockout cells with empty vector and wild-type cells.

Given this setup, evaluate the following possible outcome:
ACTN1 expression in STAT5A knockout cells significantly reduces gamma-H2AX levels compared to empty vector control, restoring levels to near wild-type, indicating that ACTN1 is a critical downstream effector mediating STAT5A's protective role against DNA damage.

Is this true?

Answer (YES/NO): YES